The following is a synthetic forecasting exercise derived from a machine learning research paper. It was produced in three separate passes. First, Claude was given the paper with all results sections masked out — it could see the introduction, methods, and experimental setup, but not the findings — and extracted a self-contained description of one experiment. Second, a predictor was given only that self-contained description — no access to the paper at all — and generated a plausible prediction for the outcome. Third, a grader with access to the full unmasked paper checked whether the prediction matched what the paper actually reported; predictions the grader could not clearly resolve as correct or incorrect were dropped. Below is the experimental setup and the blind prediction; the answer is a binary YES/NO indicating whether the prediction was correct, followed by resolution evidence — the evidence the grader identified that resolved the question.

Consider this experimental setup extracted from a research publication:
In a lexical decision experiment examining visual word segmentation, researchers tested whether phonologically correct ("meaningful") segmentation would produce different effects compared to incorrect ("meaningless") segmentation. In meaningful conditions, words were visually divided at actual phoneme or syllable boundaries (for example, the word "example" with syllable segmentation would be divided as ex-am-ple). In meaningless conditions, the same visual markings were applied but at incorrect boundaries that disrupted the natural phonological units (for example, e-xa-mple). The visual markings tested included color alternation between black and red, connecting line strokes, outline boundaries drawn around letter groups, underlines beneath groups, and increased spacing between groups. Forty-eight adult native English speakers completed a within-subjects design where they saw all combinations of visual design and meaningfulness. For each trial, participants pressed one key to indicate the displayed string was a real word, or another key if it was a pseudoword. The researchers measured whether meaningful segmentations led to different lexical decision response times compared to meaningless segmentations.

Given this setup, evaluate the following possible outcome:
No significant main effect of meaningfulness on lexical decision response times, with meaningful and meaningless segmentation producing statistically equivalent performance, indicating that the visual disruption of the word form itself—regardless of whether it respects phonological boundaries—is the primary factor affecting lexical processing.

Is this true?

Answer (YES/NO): NO